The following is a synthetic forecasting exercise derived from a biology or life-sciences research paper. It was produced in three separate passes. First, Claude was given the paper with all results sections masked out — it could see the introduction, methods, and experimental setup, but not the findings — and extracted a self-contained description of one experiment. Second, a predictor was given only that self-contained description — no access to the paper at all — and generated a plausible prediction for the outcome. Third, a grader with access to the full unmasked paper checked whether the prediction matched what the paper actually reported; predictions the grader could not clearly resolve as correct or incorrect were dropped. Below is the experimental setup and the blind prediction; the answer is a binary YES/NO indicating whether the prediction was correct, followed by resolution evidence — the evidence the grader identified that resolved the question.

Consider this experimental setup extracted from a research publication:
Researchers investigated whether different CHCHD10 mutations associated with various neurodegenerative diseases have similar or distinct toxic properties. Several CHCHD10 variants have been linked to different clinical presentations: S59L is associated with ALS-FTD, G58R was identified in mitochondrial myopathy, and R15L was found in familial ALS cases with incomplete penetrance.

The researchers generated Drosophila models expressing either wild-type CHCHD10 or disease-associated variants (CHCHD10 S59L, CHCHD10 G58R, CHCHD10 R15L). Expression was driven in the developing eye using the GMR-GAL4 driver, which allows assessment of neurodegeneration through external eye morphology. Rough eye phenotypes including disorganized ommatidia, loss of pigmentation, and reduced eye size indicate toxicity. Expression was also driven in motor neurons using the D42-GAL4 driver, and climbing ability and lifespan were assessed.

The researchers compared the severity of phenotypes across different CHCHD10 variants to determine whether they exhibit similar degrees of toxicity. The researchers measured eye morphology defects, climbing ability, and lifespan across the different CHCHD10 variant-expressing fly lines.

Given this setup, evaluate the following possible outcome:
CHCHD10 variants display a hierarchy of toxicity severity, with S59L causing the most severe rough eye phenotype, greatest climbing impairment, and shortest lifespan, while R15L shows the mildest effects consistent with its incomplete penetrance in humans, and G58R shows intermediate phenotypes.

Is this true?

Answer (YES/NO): NO